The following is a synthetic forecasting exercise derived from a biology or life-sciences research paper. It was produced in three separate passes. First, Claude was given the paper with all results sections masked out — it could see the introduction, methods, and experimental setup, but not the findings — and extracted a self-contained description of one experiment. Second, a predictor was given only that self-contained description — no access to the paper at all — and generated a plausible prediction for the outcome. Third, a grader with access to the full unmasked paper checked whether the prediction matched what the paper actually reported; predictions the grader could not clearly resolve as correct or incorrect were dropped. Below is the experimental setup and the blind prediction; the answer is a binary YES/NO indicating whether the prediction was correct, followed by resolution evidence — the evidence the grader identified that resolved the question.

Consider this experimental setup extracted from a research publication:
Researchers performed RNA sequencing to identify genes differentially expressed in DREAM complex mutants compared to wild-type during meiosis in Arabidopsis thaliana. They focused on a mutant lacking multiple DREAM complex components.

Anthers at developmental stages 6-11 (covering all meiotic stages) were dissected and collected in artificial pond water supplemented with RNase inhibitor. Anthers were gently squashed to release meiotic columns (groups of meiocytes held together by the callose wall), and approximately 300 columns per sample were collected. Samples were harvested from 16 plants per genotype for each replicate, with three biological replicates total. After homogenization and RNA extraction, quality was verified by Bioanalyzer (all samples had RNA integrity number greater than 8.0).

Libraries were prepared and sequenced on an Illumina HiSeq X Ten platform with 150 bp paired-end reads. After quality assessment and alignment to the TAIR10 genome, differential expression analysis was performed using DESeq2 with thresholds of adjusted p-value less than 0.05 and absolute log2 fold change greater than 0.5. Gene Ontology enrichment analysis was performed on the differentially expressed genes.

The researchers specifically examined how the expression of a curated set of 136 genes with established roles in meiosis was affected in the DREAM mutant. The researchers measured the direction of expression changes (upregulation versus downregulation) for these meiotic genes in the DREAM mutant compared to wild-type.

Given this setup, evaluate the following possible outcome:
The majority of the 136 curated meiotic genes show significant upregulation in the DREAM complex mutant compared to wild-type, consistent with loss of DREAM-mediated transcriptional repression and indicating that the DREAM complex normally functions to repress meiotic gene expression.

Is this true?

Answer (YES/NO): NO